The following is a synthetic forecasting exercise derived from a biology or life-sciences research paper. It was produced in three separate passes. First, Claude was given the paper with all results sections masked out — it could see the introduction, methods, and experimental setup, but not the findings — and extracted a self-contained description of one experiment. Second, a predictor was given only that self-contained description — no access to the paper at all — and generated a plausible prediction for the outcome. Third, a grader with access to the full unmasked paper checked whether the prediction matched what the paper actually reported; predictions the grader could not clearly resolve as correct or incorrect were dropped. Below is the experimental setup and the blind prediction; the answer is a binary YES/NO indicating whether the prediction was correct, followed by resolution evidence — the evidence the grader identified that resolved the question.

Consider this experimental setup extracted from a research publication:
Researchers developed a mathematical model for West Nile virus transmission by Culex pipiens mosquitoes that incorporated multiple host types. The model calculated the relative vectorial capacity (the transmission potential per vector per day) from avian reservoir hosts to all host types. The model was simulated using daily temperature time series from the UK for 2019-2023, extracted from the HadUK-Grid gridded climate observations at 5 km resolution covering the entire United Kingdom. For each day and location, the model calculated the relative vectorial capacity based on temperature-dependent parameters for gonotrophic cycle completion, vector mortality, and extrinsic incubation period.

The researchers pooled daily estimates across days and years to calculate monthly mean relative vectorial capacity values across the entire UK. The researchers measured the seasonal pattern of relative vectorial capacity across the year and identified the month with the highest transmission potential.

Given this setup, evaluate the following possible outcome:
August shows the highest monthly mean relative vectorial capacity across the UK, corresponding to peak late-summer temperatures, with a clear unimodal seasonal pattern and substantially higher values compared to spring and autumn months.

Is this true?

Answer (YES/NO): NO